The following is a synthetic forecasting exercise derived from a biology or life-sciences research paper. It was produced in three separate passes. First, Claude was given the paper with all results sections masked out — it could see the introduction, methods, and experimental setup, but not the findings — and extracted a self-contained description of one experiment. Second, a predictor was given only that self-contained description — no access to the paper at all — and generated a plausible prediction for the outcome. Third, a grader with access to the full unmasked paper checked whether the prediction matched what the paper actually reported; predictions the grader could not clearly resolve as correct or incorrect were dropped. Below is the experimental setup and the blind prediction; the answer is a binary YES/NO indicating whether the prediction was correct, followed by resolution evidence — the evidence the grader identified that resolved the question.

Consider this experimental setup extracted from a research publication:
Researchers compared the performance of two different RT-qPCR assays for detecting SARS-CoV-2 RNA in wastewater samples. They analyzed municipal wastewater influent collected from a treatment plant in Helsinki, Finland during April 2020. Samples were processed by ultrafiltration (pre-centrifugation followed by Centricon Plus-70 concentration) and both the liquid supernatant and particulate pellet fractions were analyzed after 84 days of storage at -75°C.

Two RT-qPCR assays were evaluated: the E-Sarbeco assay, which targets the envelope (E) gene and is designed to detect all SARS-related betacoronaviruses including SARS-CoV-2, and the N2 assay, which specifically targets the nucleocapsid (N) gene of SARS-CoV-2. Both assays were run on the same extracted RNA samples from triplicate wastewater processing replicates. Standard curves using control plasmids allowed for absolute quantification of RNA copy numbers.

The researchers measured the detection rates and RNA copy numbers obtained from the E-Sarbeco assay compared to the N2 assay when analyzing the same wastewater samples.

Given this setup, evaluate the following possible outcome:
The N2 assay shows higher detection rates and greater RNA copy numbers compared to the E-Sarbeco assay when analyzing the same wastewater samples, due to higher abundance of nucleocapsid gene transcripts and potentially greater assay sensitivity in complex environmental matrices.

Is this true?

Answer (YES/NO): NO